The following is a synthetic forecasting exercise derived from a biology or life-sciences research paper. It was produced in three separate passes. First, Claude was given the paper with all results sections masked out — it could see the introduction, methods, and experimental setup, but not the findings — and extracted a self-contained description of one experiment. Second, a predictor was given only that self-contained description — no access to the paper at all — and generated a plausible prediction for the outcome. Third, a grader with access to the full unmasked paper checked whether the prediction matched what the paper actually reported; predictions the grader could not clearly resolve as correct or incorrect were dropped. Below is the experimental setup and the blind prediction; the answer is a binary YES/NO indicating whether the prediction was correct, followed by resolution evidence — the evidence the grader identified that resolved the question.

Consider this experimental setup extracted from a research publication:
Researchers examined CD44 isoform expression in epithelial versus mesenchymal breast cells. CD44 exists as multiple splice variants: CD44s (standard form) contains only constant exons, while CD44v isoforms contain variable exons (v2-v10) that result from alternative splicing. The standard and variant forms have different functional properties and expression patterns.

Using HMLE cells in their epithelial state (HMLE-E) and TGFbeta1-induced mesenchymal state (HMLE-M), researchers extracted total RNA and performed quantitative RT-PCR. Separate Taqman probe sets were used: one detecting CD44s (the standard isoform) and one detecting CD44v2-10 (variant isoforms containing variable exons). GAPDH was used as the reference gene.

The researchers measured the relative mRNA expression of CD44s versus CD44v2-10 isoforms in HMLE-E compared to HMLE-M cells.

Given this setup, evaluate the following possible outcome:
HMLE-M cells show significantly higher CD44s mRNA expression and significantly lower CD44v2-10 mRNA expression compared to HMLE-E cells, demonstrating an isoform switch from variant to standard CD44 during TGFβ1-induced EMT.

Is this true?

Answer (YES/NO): YES